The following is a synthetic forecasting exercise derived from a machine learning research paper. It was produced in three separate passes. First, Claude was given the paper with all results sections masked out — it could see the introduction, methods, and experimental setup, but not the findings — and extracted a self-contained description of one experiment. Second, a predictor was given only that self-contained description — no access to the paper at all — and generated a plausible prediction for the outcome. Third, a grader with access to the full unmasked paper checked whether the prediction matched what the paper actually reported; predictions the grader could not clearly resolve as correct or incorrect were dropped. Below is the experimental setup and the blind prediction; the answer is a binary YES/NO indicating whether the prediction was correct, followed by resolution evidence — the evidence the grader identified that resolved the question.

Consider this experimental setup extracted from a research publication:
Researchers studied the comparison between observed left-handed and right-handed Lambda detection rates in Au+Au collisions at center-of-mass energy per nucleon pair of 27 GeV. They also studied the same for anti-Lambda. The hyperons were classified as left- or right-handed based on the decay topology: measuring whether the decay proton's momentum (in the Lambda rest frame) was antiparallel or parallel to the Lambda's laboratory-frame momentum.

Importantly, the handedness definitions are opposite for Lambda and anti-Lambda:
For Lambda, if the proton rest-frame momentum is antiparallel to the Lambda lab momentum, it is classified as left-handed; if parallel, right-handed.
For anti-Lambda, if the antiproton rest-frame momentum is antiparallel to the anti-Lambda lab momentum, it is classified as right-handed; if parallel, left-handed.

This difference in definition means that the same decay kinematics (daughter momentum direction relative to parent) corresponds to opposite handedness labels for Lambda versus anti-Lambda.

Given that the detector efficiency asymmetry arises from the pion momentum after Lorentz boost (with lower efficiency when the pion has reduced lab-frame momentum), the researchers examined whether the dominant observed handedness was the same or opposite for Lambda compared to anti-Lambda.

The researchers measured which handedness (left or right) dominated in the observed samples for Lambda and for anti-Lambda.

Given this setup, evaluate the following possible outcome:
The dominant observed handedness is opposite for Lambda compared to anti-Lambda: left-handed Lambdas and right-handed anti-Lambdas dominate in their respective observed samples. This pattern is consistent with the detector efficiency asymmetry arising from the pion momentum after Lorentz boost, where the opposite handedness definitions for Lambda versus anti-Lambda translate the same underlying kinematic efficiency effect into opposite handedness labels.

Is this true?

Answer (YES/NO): YES